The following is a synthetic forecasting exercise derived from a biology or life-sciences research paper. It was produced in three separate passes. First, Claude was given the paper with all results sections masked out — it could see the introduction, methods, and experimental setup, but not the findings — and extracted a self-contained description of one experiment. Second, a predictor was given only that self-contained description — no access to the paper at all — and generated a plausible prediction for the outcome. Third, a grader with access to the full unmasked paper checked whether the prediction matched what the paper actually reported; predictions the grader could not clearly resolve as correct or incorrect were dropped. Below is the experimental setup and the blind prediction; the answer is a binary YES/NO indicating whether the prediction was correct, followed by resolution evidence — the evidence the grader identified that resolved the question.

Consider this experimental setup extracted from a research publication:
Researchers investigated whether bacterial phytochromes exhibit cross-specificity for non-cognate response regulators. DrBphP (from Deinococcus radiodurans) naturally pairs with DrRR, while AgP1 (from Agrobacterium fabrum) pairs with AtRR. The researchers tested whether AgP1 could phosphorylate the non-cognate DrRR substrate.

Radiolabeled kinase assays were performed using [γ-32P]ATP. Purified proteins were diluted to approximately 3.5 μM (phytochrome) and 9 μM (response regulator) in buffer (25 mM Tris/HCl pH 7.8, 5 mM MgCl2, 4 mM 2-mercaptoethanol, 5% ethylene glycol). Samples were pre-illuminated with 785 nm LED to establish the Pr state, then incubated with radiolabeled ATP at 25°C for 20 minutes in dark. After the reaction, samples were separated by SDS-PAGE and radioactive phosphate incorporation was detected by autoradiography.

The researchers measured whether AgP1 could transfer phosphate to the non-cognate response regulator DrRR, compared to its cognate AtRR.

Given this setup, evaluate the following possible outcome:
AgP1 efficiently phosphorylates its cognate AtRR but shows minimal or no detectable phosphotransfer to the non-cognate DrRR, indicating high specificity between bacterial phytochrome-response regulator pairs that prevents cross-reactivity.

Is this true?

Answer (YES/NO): NO